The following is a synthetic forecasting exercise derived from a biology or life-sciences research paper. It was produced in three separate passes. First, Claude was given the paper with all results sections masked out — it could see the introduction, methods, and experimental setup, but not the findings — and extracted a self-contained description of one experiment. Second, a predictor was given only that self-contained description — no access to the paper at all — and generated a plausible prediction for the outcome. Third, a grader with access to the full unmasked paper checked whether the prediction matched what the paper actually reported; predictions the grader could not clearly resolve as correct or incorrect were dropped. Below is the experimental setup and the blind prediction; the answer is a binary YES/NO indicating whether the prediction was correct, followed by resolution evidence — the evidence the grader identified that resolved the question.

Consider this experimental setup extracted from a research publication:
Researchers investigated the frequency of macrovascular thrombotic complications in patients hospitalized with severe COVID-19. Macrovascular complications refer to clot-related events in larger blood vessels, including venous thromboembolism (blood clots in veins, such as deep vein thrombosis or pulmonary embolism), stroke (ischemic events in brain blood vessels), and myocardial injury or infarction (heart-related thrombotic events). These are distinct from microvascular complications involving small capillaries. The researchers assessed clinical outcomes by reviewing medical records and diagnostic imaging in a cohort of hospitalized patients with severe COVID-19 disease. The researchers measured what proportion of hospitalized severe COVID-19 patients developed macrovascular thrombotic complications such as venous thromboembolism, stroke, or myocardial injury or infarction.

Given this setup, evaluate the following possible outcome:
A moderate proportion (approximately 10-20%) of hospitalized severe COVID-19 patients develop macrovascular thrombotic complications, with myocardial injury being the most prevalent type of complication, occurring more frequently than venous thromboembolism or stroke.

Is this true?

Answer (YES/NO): NO